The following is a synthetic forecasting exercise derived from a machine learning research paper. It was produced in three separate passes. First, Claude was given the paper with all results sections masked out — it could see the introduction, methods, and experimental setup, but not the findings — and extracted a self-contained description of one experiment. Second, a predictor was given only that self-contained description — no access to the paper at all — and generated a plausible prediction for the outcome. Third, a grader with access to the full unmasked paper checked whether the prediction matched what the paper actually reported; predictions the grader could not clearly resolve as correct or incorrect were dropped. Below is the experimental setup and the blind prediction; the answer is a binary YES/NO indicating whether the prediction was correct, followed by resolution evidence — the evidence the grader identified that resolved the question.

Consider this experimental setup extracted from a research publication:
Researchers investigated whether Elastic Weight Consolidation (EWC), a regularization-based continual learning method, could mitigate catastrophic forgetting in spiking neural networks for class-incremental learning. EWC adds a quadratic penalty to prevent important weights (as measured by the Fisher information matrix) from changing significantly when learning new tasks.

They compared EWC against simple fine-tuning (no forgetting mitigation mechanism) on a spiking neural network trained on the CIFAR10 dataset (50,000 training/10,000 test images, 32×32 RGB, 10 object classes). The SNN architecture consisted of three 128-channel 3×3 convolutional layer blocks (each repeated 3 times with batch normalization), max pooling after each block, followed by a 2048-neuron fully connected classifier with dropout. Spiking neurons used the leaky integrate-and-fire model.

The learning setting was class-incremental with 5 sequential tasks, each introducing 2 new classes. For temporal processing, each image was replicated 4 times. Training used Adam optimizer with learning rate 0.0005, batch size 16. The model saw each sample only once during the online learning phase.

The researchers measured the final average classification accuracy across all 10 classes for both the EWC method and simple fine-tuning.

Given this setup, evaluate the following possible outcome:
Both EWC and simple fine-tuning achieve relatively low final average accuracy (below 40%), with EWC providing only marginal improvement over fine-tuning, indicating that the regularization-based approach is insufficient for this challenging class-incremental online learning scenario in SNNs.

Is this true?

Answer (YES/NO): NO